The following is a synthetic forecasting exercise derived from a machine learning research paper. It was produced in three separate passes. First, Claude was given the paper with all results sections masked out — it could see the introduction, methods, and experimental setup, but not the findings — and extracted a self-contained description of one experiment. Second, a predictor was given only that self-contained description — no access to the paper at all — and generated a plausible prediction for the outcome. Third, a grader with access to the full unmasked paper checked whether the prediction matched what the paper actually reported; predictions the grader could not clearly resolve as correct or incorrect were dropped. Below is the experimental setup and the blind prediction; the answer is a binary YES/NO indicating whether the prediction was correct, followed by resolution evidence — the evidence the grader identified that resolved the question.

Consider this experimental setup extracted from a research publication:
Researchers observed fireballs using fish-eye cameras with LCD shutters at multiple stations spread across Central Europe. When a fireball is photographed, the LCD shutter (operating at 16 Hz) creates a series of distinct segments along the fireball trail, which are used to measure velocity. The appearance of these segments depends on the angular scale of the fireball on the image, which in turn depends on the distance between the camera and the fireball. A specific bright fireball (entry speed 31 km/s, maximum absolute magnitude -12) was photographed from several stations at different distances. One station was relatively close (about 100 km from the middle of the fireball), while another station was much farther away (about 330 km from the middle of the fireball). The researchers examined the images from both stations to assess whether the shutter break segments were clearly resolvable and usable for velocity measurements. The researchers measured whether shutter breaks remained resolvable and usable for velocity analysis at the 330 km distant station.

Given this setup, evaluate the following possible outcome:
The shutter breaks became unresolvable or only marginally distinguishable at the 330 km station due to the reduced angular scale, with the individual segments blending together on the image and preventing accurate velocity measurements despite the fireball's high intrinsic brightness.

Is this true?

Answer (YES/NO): YES